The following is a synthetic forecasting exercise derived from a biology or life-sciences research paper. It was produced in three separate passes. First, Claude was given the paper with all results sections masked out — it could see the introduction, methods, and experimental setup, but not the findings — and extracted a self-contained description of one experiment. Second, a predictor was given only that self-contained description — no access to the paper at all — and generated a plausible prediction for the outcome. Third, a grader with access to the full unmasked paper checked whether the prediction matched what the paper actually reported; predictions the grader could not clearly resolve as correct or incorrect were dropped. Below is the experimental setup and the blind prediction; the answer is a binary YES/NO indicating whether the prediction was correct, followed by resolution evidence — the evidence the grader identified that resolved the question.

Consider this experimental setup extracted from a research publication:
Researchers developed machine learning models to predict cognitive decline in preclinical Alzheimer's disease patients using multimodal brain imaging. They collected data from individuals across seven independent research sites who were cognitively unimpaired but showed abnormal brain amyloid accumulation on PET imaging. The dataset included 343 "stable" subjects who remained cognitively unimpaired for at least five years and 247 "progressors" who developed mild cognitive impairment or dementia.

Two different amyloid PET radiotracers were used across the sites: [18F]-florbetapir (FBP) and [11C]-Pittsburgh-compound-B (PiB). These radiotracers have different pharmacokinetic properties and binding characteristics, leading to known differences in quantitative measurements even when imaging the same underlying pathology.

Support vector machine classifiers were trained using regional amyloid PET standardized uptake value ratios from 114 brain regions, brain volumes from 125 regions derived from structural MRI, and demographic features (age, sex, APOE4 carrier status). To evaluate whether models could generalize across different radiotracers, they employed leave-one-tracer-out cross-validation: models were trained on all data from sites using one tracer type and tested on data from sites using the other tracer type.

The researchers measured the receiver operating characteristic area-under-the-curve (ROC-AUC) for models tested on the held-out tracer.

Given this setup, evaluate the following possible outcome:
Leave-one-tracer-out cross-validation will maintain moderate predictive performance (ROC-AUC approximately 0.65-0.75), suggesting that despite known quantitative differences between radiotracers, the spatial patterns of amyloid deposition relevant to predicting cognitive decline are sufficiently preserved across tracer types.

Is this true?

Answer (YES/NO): YES